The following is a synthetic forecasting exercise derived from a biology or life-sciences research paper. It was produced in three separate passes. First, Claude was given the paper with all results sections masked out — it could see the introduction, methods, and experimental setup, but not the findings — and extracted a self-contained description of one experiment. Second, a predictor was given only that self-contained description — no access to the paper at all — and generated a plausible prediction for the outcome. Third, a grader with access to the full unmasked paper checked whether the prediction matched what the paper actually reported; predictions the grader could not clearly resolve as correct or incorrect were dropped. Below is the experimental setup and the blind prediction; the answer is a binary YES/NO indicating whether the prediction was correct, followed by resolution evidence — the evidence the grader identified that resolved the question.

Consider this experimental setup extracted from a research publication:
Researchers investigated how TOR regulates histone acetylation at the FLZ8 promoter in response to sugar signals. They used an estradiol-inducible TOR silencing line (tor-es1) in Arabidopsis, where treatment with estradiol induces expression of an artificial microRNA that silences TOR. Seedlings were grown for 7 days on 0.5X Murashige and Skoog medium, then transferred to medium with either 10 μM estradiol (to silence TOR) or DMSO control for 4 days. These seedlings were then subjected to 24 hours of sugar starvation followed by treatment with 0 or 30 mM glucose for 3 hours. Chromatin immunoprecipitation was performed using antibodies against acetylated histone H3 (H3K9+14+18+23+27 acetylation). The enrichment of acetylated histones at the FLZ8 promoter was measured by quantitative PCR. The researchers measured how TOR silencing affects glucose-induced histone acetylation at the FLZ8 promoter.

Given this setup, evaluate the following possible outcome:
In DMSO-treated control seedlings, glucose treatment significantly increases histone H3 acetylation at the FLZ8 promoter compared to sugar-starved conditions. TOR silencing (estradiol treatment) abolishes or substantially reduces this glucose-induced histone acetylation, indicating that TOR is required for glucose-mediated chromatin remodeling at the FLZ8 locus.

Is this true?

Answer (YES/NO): YES